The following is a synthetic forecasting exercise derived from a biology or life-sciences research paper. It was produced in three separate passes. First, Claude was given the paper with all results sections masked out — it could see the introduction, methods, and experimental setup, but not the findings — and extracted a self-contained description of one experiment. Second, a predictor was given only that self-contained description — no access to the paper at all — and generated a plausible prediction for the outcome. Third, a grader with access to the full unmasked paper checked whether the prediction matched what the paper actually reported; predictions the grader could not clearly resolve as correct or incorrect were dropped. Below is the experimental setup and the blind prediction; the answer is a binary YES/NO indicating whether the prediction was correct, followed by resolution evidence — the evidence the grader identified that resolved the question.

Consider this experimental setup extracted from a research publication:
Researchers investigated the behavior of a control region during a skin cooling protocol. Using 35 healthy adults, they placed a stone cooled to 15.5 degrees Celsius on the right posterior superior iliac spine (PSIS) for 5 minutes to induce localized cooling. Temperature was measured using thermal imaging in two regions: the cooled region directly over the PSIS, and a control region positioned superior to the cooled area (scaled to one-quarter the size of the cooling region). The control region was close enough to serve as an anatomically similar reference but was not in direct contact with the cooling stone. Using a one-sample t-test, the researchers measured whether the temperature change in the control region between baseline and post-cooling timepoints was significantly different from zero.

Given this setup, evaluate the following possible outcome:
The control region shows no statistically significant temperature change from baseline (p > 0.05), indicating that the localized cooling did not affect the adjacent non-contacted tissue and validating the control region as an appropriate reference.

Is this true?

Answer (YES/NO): NO